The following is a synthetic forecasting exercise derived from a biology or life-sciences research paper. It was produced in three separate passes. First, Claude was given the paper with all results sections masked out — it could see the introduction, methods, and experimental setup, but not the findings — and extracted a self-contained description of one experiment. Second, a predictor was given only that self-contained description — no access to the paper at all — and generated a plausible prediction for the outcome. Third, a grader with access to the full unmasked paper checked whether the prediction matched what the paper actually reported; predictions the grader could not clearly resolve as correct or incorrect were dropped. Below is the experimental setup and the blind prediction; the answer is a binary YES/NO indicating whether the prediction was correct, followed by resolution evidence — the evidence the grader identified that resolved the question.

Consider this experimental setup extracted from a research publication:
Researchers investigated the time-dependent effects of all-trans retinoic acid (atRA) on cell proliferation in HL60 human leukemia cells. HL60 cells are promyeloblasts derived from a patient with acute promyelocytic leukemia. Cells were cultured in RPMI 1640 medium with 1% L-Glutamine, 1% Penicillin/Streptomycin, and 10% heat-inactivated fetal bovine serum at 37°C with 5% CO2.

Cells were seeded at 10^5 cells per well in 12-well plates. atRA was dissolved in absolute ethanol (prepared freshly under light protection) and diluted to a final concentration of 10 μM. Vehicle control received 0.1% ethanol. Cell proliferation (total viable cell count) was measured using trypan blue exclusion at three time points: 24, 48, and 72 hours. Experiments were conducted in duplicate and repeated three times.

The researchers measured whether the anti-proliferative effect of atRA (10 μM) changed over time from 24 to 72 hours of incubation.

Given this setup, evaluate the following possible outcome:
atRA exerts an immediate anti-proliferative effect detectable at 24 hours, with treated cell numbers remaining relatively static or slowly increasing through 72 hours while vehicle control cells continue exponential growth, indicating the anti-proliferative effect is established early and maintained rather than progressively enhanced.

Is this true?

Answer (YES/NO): NO